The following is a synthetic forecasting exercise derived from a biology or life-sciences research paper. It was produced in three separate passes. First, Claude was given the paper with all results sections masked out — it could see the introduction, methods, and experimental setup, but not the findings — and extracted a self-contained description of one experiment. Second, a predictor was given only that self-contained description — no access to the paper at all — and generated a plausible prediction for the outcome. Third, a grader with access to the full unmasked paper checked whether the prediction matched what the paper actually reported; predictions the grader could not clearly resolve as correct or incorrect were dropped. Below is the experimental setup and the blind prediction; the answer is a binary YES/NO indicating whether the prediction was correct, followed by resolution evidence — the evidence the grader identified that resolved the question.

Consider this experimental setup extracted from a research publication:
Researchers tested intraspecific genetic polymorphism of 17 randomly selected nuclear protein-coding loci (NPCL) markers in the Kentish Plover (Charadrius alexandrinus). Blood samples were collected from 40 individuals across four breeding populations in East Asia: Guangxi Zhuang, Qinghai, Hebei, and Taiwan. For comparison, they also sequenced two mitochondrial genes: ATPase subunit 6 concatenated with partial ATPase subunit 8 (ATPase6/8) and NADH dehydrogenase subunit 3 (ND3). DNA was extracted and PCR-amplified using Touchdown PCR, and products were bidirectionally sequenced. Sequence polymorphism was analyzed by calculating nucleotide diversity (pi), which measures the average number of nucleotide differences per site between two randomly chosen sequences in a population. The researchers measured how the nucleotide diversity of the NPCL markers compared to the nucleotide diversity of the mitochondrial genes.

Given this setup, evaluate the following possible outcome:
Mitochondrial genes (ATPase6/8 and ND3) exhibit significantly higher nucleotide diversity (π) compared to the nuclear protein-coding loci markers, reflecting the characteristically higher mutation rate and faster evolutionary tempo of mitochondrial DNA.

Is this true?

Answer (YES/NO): NO